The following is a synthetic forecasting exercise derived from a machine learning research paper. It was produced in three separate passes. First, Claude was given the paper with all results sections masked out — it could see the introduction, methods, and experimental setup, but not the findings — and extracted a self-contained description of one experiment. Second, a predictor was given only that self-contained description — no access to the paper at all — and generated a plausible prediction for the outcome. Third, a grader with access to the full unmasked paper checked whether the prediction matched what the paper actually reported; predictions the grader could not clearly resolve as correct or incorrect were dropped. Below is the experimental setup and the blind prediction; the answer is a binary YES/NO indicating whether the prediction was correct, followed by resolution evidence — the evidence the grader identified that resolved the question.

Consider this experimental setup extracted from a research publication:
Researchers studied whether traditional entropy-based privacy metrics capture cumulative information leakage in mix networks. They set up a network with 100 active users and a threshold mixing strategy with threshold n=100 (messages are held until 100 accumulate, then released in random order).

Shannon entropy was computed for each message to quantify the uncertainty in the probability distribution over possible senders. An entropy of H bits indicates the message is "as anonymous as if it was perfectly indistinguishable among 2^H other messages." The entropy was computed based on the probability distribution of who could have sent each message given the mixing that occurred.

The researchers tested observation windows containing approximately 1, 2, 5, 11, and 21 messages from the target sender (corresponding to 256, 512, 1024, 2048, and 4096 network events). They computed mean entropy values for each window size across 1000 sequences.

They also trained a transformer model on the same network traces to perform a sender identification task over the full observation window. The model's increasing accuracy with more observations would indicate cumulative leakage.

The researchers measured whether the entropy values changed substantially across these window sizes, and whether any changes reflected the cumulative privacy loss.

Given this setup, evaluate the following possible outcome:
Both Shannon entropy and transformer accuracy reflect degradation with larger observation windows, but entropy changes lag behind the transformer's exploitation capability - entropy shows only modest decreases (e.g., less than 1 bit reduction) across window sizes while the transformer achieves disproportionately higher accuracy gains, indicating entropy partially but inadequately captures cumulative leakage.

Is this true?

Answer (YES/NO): YES